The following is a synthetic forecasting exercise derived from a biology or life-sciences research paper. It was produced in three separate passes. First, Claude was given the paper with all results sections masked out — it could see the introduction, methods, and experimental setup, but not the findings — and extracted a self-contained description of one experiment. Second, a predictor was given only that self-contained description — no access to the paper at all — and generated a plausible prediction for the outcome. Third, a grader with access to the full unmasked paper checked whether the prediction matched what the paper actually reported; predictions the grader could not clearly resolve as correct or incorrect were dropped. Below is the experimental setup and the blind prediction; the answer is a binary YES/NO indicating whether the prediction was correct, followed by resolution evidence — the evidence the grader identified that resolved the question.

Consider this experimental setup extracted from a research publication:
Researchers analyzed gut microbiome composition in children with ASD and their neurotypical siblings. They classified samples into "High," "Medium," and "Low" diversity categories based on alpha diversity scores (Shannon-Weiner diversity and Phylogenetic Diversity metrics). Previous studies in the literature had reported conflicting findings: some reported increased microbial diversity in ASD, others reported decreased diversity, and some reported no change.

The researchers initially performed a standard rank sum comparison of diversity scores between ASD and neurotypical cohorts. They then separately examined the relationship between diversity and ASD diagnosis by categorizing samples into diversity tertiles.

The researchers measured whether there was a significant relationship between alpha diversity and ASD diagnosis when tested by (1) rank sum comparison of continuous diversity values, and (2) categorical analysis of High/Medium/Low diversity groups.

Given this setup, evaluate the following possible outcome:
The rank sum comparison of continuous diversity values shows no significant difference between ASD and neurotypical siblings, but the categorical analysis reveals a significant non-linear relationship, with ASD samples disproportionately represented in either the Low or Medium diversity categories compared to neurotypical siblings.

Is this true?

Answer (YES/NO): NO